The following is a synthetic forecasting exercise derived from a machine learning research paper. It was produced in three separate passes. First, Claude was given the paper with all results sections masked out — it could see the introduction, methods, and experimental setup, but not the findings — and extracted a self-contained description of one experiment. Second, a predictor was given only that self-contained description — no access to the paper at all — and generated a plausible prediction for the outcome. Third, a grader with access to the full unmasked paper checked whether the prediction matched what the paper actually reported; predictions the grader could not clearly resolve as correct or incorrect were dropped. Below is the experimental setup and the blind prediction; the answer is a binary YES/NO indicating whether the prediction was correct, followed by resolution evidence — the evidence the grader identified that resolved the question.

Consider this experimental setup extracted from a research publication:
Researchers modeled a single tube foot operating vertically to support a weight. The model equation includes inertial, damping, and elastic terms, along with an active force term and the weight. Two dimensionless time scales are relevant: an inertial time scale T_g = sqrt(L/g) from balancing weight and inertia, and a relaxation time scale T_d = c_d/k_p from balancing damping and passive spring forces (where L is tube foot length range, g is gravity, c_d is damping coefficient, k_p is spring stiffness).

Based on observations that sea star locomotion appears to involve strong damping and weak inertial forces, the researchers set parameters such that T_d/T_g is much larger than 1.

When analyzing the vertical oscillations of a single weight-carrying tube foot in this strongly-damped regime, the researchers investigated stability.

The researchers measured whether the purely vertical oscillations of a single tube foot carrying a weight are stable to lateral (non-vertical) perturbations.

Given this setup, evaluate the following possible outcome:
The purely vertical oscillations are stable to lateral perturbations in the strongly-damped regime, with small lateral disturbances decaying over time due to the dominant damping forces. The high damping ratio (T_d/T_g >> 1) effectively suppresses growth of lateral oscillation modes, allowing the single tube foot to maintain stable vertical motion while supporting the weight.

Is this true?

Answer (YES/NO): NO